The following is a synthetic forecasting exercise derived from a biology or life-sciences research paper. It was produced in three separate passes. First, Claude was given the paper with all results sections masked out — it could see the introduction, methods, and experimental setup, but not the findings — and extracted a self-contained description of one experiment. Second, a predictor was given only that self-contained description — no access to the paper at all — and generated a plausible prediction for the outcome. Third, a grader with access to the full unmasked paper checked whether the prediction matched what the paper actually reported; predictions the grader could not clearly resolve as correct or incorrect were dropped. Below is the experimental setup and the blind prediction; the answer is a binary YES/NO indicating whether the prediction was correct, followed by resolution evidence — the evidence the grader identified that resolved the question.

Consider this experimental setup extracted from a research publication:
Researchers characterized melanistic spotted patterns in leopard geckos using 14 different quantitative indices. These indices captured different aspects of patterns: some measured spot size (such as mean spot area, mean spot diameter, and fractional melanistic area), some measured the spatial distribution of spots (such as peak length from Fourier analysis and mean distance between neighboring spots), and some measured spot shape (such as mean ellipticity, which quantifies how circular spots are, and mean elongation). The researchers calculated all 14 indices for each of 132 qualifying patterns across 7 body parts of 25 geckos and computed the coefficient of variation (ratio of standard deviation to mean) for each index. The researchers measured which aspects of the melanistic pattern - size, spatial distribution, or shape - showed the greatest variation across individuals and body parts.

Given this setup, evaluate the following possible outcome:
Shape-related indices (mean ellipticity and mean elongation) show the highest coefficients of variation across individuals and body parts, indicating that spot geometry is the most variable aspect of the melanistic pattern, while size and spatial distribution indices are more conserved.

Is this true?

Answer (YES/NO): NO